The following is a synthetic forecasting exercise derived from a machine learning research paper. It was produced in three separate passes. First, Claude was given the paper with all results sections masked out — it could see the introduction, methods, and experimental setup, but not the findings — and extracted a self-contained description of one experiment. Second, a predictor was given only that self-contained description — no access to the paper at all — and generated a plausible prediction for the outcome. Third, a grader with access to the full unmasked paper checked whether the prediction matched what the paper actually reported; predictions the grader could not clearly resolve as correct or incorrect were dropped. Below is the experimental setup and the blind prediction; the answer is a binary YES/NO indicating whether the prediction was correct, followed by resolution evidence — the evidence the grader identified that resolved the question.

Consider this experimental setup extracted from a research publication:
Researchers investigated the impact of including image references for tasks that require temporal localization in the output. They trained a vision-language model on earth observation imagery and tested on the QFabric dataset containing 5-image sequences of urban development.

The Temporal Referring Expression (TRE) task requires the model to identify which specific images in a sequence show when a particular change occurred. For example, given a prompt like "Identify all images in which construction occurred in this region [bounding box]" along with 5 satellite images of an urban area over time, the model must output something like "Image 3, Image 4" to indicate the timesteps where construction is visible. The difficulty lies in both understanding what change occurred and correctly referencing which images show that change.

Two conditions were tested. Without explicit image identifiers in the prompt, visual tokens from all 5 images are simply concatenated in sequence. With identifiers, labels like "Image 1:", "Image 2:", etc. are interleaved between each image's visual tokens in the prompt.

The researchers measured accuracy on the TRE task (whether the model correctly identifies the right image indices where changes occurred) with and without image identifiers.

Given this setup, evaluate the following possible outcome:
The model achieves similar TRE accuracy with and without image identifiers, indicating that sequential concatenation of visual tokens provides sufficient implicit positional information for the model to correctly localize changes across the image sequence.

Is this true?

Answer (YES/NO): NO